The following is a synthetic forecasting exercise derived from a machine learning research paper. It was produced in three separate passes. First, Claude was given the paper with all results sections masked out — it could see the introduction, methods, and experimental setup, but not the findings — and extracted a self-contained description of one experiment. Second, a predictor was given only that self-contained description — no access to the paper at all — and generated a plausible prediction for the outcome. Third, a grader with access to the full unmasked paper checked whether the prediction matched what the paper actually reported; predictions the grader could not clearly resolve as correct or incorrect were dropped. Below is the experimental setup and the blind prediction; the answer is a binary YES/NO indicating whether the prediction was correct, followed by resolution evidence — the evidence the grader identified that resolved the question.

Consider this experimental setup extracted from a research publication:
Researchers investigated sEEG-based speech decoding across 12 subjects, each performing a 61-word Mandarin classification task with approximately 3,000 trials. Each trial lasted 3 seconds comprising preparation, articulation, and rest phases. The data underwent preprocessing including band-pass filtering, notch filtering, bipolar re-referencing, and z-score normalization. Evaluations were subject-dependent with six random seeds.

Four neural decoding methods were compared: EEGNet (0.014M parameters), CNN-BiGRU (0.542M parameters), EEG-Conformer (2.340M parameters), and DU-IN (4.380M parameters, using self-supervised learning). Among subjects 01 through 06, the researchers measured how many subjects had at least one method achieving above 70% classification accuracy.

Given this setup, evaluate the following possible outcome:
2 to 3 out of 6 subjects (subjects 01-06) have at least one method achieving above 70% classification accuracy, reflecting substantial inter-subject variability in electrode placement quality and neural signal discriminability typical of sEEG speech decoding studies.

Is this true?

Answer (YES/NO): YES